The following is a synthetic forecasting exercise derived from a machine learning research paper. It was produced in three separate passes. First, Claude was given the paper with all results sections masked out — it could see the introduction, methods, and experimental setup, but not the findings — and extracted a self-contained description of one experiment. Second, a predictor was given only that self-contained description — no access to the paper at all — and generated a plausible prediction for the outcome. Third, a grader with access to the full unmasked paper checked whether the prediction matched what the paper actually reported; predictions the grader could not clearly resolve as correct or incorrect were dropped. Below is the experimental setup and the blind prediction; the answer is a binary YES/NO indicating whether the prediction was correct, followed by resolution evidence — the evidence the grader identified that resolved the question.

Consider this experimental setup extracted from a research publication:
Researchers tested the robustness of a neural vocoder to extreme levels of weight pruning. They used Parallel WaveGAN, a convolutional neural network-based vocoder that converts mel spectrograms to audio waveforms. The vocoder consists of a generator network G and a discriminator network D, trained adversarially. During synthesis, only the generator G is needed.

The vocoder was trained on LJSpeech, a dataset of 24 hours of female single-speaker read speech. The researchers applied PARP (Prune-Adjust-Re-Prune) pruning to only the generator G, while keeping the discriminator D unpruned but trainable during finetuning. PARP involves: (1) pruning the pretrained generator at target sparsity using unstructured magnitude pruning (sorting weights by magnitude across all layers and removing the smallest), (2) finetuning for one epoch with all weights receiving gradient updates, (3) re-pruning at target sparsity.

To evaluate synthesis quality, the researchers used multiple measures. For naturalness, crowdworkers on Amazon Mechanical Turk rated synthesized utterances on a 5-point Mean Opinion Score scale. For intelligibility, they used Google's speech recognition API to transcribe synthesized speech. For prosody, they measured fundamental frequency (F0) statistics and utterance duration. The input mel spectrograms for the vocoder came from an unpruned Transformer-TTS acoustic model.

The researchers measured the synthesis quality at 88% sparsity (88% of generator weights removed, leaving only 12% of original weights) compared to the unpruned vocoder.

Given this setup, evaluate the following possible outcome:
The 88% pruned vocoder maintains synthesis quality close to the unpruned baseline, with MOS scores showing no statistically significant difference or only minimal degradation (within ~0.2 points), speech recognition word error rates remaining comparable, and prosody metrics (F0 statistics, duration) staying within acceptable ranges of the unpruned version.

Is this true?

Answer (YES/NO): YES